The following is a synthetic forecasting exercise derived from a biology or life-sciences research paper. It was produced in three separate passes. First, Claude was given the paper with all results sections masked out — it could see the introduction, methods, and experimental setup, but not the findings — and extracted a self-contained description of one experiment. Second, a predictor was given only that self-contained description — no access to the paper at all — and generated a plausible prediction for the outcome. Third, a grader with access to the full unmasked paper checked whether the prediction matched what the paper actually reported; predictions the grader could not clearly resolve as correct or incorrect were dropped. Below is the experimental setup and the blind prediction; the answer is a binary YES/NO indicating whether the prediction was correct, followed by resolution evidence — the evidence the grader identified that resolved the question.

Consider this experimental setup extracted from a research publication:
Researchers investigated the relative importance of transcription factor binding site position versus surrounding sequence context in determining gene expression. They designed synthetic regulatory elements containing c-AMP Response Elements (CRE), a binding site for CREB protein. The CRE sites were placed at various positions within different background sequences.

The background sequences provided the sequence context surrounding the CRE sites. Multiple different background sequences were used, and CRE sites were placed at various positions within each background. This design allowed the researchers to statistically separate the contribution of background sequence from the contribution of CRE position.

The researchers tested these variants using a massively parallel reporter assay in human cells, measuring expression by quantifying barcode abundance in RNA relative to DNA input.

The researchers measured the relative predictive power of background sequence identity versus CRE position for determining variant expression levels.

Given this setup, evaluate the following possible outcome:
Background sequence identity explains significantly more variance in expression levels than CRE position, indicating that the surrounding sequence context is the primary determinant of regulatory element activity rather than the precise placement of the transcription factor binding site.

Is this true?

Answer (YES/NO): NO